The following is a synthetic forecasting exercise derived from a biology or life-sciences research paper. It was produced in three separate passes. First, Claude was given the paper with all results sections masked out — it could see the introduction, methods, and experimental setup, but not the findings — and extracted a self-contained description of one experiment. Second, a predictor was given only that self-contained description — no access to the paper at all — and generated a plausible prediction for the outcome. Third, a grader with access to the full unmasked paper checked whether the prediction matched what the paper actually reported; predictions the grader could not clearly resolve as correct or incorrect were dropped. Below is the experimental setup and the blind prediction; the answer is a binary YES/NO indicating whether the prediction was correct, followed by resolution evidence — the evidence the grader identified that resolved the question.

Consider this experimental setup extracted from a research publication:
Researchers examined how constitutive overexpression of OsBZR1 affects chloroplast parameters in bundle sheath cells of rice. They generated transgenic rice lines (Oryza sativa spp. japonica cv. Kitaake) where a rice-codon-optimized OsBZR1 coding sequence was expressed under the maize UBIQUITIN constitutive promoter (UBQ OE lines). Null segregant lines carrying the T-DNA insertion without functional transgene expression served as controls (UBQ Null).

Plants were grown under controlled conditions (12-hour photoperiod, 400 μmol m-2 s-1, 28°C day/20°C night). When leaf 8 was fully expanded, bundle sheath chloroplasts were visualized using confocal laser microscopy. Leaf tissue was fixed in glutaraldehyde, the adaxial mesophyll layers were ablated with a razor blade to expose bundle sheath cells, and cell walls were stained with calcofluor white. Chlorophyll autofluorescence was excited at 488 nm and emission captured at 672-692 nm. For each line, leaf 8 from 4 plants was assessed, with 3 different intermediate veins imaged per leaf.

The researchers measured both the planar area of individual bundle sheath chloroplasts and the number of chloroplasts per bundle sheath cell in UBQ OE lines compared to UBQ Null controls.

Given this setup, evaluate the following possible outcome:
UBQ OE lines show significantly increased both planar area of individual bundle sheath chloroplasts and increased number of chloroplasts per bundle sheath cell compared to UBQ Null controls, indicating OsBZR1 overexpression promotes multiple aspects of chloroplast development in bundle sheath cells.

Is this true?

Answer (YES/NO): NO